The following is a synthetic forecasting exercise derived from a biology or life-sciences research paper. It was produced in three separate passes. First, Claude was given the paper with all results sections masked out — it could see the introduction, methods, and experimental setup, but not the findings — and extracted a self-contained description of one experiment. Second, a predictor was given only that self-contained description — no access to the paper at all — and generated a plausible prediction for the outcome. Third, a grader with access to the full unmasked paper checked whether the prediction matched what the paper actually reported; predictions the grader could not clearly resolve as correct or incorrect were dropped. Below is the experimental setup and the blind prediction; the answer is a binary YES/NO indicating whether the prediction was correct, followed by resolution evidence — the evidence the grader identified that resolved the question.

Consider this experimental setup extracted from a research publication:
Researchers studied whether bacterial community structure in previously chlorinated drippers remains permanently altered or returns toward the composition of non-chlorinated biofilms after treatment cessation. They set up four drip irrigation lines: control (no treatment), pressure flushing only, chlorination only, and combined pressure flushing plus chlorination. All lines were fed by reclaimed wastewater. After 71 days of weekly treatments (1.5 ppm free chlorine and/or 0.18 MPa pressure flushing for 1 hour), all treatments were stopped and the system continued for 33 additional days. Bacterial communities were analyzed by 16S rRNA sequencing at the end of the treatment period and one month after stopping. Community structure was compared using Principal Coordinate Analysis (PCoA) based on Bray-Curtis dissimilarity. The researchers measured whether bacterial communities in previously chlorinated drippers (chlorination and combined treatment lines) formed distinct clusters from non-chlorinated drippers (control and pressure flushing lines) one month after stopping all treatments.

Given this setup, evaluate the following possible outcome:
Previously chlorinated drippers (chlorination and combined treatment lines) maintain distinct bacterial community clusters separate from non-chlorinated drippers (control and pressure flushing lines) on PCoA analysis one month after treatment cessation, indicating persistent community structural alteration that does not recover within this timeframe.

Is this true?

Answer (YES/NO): YES